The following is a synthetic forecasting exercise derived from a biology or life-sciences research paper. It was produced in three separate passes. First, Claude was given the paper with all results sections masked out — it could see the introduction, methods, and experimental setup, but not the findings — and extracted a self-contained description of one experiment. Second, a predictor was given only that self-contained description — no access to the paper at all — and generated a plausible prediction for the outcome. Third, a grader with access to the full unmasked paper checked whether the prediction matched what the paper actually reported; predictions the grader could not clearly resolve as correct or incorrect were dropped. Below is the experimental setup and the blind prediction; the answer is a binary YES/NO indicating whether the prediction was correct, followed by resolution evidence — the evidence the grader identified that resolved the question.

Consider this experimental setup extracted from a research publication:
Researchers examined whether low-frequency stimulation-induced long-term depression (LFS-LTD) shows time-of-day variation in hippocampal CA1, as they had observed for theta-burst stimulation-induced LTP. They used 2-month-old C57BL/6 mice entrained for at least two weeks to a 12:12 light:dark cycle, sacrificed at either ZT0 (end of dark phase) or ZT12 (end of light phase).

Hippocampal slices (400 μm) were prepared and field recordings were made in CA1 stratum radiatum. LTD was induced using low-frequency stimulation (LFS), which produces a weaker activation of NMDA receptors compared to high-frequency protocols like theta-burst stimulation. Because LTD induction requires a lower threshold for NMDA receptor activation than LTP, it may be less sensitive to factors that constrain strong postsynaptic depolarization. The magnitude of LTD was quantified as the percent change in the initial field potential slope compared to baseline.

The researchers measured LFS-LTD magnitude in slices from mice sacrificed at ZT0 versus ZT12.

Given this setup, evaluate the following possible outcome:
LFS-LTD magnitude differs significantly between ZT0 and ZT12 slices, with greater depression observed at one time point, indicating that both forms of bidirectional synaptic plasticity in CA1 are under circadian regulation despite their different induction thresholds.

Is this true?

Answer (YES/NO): NO